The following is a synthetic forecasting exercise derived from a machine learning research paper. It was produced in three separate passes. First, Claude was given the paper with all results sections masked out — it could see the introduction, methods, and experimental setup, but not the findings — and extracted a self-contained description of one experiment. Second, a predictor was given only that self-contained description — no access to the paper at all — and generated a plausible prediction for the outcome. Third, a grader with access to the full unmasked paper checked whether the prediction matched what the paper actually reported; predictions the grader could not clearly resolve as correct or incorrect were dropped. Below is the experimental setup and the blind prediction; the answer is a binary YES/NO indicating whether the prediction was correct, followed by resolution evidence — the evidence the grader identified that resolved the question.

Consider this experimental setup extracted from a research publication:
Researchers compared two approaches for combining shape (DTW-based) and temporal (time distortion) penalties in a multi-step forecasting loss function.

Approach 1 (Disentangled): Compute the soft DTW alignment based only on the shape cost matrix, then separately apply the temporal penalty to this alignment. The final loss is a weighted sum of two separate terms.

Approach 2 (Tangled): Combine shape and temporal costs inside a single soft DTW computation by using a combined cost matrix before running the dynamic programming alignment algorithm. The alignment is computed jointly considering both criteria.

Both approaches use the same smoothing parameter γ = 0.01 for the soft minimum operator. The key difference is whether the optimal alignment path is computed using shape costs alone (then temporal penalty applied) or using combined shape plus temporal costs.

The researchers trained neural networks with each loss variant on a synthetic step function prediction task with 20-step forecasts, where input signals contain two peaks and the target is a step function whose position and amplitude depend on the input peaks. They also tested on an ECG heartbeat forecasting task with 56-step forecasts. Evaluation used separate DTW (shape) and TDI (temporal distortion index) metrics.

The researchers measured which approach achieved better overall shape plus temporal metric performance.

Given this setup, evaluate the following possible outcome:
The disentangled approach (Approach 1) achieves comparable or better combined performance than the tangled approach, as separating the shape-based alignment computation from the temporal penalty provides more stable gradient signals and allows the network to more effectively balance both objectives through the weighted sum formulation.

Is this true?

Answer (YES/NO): YES